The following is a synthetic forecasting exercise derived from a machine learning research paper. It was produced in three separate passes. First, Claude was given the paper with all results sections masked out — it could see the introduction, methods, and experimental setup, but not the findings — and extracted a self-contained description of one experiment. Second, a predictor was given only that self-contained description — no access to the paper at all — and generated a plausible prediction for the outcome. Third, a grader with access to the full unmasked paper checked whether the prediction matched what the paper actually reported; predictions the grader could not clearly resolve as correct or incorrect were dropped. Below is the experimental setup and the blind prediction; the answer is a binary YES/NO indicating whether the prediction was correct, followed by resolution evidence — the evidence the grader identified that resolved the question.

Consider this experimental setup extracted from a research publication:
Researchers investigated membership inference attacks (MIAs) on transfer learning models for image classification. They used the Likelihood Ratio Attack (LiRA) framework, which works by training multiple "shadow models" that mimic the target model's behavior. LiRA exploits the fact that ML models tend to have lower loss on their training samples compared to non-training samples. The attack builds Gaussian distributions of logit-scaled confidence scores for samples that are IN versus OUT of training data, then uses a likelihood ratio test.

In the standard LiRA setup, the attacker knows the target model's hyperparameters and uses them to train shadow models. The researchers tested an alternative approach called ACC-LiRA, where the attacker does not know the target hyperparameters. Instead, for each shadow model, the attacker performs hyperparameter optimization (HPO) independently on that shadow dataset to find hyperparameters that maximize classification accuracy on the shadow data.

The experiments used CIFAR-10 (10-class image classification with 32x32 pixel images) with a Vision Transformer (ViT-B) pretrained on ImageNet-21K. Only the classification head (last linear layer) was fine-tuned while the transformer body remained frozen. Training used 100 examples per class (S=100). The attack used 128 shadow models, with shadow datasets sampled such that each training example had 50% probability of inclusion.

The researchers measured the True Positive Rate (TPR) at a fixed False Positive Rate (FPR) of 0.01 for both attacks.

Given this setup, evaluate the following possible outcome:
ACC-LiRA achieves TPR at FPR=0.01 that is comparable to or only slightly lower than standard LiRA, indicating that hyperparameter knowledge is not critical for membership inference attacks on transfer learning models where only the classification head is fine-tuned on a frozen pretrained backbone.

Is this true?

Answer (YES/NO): NO